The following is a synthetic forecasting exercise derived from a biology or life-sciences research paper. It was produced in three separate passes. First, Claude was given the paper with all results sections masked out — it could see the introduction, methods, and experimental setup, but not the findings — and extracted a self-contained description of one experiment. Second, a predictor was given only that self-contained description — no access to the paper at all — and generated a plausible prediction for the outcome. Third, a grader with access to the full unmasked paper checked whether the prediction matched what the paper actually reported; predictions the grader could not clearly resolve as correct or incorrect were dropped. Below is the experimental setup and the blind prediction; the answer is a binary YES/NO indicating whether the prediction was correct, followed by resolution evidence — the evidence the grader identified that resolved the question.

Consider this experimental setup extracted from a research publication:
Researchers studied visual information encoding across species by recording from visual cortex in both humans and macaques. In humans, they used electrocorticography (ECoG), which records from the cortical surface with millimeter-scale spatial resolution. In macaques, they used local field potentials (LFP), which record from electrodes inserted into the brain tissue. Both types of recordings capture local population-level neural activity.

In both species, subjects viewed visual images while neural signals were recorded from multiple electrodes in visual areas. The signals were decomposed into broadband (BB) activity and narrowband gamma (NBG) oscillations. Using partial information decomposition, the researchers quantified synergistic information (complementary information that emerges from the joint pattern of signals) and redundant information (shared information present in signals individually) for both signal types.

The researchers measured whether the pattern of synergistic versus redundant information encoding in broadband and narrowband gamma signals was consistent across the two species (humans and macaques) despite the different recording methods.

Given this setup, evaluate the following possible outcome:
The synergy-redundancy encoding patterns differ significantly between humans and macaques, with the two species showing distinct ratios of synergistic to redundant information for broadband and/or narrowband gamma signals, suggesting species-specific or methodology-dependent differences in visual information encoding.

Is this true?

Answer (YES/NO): NO